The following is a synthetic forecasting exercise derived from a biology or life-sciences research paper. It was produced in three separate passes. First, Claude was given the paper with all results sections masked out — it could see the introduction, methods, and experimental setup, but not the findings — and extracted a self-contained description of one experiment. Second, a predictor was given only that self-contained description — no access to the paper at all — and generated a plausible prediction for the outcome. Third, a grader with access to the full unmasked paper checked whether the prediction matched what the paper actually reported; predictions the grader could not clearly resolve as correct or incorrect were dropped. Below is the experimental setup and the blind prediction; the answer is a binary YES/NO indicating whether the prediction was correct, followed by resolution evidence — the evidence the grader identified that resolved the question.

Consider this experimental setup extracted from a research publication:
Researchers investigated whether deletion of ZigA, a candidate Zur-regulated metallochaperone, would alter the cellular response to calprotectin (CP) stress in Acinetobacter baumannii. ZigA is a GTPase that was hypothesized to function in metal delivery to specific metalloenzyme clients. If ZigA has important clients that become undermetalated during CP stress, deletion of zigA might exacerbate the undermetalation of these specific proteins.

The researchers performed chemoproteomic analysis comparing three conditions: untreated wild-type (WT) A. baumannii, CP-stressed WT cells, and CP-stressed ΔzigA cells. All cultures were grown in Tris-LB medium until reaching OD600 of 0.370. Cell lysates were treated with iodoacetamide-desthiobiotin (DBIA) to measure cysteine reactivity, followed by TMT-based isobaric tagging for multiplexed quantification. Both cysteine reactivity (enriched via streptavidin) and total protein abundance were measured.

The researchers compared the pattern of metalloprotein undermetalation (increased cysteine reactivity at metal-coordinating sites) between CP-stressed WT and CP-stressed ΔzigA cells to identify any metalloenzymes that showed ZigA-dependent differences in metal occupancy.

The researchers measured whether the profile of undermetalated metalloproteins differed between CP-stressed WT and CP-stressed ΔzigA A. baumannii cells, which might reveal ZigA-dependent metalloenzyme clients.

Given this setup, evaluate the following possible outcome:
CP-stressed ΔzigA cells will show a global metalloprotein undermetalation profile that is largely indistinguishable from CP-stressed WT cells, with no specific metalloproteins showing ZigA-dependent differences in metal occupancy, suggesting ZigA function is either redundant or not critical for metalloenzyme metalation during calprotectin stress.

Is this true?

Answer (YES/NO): YES